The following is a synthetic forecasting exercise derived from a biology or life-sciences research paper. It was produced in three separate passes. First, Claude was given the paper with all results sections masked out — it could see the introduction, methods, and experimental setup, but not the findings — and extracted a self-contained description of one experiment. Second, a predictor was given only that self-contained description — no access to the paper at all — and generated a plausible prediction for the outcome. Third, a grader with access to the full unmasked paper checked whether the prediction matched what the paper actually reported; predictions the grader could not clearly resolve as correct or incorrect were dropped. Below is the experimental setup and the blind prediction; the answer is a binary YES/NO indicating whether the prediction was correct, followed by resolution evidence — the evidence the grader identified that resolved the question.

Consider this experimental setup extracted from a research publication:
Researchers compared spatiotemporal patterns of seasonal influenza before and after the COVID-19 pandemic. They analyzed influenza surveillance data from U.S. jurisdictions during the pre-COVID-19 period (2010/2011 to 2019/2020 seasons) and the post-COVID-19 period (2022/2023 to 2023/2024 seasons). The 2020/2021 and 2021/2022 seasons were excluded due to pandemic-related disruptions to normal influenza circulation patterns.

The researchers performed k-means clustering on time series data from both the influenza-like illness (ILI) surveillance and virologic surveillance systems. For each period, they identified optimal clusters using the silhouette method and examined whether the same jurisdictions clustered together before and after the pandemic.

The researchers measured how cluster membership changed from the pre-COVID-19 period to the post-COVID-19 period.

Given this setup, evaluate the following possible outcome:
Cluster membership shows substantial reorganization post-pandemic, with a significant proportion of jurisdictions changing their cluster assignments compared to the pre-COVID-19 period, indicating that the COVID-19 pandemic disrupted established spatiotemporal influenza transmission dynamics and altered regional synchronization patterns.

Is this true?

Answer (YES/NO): NO